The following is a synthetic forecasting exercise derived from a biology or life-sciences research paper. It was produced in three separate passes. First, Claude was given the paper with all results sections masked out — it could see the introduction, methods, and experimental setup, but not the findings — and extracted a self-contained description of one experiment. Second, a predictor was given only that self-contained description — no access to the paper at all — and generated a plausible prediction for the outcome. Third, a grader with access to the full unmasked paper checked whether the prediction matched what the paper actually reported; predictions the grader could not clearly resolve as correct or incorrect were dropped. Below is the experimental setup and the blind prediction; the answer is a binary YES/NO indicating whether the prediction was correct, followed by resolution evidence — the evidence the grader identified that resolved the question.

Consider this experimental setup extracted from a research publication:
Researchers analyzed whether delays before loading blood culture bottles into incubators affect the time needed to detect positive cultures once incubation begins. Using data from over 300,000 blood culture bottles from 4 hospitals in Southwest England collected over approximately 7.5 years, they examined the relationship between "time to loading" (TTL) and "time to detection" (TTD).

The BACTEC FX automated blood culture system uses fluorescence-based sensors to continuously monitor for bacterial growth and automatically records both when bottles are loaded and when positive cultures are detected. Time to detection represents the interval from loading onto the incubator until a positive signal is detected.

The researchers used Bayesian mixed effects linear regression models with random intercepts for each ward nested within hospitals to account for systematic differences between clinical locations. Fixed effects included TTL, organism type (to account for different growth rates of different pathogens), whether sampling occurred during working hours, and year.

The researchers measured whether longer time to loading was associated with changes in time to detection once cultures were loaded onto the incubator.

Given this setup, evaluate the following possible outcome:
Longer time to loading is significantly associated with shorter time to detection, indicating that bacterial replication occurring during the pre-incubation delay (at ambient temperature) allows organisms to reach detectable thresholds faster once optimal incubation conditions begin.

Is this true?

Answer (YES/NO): YES